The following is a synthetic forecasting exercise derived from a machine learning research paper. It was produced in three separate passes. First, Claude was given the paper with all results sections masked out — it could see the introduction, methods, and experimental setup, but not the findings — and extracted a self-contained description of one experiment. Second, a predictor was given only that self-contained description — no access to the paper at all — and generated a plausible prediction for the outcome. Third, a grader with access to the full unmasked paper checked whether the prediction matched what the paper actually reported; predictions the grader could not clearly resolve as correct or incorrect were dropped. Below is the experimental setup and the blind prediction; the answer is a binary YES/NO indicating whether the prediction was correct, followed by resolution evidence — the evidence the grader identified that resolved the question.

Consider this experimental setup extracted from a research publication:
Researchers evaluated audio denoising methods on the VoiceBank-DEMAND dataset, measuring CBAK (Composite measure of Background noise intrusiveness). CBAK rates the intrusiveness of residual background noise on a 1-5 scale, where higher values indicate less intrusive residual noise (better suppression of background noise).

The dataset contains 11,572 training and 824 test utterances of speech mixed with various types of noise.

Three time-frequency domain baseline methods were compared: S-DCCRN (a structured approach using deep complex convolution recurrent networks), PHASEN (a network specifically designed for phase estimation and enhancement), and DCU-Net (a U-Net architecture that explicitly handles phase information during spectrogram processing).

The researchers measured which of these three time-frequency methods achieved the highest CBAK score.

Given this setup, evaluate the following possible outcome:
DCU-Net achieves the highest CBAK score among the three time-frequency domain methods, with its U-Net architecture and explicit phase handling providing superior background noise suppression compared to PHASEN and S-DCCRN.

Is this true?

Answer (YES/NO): YES